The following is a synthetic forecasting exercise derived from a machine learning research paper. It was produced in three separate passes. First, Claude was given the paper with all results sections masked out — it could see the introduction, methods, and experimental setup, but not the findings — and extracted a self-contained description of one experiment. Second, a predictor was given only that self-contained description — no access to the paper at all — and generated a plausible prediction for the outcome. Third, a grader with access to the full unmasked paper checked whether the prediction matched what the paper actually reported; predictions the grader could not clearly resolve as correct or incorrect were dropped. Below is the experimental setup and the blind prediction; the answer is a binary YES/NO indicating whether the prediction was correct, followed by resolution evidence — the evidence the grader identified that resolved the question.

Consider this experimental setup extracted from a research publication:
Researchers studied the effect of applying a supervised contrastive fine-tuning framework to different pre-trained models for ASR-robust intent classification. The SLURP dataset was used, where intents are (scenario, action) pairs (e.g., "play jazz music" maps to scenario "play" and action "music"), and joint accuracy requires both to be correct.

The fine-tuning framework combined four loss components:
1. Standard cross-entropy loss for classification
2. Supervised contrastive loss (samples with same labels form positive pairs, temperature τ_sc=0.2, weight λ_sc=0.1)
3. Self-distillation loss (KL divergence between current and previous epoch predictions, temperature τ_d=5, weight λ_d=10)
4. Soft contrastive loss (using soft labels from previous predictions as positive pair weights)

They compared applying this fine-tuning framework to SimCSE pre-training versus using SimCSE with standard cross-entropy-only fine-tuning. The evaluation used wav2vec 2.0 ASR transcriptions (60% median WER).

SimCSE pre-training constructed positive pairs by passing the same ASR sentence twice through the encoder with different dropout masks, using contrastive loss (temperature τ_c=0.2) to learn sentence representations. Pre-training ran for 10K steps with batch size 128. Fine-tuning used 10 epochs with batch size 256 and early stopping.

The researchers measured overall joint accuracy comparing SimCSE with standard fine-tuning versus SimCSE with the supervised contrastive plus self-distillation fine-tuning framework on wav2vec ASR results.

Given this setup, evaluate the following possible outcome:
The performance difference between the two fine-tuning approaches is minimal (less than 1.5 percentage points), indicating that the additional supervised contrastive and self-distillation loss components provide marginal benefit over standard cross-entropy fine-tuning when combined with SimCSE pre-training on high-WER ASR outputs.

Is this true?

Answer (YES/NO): NO